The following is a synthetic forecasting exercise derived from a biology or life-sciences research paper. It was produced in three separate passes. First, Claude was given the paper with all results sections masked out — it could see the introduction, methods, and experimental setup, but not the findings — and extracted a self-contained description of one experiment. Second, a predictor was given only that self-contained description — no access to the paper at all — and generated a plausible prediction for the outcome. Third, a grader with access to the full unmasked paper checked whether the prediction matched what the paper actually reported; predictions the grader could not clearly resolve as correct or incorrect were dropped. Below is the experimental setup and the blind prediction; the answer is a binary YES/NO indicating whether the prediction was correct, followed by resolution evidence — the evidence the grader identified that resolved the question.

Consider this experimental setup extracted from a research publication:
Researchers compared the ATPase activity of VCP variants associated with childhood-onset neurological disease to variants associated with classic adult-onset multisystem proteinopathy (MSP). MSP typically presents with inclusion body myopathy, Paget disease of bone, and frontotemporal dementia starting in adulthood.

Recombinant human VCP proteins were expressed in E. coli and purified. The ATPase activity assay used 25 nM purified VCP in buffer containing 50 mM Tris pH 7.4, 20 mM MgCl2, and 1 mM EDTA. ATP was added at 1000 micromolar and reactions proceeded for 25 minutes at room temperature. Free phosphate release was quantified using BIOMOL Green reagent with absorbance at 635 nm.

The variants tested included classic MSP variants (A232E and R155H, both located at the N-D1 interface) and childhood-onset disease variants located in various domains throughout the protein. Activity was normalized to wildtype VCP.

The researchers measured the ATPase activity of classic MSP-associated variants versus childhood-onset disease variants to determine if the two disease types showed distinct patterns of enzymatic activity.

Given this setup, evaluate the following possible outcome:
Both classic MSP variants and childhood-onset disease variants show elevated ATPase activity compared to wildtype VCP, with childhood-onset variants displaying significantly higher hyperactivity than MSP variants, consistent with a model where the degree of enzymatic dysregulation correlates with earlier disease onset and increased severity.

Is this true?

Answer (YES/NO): NO